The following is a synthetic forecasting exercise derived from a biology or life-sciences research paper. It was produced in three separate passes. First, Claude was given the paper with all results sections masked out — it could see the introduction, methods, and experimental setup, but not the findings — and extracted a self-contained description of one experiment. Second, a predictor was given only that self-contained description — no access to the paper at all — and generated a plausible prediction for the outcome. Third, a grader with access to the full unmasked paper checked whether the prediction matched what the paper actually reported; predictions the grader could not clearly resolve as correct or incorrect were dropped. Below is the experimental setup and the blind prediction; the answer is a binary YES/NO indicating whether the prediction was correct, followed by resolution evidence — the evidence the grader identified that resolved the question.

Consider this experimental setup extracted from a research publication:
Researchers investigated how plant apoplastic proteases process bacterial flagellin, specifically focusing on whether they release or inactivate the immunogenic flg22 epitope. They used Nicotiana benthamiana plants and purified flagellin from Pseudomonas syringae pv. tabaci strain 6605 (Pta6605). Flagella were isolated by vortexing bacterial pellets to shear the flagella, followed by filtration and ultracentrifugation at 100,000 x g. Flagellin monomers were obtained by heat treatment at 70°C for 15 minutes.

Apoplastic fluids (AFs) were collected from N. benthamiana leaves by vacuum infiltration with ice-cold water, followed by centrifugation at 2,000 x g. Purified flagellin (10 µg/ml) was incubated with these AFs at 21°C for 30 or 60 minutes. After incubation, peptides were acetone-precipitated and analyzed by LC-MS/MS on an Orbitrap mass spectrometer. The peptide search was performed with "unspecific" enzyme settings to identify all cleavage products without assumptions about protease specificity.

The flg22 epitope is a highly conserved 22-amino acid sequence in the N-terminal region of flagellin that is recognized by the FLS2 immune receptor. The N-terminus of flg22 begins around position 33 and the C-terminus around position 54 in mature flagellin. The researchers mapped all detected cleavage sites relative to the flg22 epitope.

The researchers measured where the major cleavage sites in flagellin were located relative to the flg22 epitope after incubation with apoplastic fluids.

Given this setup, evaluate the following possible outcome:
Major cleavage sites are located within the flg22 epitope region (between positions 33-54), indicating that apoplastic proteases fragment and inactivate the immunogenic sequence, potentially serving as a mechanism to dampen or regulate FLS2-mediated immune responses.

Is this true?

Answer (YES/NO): YES